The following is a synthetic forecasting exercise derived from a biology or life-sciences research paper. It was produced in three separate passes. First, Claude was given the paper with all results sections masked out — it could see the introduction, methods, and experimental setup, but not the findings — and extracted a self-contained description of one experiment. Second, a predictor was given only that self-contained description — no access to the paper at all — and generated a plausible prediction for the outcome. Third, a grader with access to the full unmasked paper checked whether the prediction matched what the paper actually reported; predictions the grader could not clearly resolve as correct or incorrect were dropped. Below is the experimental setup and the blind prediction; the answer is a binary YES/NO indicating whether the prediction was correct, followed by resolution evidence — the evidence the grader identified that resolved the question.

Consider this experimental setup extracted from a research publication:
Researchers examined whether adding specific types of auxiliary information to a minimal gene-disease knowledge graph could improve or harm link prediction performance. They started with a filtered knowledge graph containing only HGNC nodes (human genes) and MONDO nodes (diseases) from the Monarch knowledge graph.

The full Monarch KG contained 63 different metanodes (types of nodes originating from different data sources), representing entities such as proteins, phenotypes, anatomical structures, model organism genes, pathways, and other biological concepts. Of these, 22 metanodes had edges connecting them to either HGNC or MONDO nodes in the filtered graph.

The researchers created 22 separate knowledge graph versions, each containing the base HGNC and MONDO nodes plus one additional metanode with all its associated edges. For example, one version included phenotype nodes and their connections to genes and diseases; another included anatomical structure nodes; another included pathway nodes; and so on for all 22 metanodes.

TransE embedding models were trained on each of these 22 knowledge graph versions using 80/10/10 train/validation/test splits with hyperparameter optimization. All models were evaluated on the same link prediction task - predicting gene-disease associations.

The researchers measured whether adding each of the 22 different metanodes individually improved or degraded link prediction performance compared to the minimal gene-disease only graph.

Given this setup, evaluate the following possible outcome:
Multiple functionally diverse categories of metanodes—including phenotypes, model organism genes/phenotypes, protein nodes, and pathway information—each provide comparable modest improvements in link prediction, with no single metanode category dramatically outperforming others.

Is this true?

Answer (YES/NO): NO